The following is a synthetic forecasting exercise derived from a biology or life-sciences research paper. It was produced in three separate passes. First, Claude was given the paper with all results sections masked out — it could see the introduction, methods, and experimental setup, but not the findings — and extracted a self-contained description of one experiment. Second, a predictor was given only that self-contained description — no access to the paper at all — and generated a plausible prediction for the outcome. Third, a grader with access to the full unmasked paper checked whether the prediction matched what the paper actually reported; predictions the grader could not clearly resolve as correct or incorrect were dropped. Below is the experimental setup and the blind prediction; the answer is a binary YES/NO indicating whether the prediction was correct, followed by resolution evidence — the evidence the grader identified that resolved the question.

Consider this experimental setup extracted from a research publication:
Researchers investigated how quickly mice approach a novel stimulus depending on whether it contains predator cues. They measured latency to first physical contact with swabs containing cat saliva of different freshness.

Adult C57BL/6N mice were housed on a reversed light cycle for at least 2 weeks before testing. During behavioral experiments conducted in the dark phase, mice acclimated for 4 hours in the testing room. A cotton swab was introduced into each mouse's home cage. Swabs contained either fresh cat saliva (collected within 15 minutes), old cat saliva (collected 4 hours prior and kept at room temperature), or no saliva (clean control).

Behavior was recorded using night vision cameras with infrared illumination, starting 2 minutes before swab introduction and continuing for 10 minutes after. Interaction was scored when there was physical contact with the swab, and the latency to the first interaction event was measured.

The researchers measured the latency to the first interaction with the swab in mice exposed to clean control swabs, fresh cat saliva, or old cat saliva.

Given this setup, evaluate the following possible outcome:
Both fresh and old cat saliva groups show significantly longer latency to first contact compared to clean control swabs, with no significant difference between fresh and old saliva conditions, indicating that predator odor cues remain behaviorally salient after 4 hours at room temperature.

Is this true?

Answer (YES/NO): NO